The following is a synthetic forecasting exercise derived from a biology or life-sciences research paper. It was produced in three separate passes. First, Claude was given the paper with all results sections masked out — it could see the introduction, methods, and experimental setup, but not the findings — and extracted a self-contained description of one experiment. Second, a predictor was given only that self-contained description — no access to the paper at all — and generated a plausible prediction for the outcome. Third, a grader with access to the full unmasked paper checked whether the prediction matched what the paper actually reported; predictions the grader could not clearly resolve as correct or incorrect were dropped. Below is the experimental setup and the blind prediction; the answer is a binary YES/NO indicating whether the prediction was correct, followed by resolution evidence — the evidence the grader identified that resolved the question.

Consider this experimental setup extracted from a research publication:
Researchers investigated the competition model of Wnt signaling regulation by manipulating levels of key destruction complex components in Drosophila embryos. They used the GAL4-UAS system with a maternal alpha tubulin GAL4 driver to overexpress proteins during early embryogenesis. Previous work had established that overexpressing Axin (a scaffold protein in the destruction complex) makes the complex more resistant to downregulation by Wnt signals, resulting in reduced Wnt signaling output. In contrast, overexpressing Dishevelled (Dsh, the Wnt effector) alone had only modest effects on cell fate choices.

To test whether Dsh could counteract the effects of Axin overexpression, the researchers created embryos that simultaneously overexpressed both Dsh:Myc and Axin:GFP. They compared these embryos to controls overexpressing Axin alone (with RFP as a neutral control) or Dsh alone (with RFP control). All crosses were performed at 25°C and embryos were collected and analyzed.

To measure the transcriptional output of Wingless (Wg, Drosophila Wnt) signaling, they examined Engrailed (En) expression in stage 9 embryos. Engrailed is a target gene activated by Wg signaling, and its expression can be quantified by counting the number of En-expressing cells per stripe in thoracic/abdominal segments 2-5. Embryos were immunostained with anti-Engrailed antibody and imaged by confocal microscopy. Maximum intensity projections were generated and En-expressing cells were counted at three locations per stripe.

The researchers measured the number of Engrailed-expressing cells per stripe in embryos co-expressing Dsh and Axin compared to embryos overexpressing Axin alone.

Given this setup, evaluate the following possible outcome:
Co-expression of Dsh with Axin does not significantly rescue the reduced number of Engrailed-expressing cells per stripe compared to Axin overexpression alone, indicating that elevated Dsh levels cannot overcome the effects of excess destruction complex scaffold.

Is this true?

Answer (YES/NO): YES